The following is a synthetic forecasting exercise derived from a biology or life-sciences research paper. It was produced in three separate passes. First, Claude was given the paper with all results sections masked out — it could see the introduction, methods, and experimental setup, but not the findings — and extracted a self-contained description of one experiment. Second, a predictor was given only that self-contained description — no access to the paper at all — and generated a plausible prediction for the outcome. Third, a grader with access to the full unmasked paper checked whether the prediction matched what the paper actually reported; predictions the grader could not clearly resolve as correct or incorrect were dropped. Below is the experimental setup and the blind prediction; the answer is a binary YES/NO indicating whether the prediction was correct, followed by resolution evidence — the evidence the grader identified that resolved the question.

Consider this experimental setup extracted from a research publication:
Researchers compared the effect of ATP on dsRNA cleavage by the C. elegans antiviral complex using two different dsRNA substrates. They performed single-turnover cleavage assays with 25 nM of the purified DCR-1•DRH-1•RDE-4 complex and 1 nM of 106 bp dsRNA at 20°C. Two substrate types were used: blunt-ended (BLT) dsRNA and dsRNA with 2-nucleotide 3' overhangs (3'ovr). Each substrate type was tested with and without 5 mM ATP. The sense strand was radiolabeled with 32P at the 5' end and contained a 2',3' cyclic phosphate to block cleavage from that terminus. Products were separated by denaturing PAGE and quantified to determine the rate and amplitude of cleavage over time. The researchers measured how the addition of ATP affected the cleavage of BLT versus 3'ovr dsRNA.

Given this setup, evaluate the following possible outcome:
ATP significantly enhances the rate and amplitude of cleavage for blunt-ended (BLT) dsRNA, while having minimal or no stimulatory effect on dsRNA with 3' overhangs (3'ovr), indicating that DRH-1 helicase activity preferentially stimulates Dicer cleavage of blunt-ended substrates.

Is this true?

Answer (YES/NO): YES